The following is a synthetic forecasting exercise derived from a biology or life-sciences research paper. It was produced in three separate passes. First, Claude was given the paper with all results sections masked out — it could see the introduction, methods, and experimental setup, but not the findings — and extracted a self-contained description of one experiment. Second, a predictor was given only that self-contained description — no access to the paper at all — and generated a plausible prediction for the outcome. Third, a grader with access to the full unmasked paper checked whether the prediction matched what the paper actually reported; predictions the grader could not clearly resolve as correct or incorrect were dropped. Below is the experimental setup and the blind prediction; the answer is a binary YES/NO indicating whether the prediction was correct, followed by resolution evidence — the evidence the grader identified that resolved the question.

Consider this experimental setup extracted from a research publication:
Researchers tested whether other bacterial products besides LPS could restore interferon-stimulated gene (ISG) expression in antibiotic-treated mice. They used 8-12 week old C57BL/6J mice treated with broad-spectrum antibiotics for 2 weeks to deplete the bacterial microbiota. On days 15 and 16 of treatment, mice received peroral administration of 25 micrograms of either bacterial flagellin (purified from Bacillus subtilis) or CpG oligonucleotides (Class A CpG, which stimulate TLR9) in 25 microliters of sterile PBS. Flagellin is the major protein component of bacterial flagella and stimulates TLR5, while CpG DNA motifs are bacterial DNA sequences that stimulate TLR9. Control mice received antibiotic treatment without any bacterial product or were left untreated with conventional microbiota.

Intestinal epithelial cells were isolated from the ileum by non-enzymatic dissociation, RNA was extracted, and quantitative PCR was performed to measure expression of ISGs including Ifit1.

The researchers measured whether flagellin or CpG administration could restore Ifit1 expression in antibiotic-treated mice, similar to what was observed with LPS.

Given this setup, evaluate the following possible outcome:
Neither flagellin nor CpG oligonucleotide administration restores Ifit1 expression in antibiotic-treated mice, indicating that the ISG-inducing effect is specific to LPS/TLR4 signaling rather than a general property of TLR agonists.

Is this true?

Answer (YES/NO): NO